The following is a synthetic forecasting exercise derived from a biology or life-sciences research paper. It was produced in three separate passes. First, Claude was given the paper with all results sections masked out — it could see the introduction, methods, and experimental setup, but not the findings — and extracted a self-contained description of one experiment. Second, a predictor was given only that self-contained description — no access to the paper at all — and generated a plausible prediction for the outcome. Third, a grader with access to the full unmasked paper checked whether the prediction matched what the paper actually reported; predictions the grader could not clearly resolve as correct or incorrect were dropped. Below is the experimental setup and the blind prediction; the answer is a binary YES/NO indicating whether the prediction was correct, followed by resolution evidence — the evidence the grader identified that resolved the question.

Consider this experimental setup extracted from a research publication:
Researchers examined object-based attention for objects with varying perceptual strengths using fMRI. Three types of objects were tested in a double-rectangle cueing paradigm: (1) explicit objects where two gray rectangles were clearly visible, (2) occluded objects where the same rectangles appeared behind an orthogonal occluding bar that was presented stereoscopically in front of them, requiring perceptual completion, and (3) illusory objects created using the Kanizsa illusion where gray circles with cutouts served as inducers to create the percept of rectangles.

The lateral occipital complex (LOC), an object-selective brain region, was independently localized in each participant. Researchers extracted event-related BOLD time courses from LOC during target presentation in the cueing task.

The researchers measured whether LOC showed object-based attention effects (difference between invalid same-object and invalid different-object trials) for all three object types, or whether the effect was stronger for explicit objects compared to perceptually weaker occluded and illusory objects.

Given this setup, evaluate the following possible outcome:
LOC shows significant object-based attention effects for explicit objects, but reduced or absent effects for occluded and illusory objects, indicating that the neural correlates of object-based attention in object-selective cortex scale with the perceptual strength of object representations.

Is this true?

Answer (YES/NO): NO